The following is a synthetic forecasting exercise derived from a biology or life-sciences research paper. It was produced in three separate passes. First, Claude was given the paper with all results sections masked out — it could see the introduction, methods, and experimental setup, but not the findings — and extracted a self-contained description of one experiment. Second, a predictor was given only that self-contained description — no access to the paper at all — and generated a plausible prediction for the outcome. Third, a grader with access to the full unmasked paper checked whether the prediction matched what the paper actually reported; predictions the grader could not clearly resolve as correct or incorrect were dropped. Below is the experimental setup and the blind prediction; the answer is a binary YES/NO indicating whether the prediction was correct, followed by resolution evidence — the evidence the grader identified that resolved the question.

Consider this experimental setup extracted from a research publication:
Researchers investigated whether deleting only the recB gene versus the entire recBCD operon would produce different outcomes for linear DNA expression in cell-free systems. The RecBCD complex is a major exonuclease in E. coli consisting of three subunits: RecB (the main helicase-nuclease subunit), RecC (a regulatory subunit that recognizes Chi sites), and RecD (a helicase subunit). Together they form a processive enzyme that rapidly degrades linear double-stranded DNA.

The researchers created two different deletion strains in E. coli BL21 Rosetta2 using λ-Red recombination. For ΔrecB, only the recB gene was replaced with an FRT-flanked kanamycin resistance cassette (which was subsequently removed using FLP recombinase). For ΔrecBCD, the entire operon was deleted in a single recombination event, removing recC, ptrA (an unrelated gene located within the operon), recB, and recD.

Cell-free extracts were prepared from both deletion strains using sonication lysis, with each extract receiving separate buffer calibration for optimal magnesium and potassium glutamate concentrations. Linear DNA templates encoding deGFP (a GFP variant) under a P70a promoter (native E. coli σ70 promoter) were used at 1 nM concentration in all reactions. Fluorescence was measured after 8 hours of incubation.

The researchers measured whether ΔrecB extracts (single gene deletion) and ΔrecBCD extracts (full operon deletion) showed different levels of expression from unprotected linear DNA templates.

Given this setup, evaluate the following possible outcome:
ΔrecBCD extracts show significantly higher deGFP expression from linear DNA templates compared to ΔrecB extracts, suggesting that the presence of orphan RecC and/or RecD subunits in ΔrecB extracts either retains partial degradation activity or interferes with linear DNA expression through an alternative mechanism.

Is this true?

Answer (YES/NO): NO